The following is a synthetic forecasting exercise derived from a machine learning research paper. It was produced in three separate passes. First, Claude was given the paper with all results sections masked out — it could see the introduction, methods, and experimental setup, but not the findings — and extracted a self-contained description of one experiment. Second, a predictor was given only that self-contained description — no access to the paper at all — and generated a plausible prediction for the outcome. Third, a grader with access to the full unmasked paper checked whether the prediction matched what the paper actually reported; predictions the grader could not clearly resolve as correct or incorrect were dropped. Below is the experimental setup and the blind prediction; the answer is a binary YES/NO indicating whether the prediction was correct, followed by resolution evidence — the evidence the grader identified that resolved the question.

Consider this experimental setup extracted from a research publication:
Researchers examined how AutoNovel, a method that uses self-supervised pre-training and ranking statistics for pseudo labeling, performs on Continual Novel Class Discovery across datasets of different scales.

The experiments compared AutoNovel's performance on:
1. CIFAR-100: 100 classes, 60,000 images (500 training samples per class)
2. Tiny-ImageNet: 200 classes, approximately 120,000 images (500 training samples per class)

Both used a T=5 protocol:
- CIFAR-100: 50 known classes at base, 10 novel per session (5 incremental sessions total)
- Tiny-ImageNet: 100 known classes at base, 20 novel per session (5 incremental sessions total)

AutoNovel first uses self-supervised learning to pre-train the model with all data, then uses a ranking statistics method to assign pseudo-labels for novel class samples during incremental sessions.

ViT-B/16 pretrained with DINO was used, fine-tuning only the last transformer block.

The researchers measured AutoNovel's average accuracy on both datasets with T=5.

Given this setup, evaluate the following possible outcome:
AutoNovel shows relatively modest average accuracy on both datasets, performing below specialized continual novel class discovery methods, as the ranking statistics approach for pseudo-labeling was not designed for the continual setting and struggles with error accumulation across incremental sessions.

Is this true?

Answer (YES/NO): YES